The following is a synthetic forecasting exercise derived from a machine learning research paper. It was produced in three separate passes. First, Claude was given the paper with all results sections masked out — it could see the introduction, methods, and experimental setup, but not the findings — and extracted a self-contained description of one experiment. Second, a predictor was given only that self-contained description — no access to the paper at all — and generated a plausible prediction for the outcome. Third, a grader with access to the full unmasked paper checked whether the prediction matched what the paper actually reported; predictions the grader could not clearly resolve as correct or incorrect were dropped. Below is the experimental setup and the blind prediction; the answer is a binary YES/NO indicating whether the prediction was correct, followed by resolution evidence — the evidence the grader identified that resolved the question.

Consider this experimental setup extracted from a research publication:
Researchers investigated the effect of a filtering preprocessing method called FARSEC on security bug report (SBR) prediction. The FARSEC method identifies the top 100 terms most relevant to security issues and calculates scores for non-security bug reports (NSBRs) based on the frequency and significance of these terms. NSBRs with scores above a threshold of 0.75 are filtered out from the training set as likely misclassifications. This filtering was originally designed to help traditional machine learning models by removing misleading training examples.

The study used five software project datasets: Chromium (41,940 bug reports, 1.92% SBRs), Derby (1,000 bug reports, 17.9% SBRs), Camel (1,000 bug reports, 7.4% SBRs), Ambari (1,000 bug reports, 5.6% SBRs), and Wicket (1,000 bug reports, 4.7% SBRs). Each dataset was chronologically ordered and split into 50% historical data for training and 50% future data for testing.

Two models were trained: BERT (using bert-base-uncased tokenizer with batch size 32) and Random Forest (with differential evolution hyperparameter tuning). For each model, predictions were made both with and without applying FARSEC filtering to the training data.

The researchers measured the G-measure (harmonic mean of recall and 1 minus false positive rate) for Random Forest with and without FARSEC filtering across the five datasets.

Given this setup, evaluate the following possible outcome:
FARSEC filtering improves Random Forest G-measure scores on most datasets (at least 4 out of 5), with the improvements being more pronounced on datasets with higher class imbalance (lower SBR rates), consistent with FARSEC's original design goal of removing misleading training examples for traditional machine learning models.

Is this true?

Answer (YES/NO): NO